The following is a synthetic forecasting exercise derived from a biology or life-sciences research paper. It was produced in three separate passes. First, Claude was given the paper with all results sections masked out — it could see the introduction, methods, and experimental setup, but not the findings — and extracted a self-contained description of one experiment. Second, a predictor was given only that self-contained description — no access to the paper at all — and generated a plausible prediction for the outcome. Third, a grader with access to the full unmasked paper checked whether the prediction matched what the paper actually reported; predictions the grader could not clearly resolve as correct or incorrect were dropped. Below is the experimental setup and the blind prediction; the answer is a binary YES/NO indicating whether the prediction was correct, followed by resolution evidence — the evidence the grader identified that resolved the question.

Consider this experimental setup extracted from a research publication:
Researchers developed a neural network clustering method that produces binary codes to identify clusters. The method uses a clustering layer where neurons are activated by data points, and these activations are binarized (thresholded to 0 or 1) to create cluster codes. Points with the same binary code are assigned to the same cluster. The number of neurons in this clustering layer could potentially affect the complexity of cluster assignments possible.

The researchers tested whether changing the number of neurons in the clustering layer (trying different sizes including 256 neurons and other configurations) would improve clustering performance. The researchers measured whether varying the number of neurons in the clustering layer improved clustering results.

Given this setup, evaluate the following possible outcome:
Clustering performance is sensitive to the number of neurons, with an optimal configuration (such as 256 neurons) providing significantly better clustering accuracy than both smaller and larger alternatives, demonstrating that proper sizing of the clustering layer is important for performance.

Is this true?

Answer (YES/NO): NO